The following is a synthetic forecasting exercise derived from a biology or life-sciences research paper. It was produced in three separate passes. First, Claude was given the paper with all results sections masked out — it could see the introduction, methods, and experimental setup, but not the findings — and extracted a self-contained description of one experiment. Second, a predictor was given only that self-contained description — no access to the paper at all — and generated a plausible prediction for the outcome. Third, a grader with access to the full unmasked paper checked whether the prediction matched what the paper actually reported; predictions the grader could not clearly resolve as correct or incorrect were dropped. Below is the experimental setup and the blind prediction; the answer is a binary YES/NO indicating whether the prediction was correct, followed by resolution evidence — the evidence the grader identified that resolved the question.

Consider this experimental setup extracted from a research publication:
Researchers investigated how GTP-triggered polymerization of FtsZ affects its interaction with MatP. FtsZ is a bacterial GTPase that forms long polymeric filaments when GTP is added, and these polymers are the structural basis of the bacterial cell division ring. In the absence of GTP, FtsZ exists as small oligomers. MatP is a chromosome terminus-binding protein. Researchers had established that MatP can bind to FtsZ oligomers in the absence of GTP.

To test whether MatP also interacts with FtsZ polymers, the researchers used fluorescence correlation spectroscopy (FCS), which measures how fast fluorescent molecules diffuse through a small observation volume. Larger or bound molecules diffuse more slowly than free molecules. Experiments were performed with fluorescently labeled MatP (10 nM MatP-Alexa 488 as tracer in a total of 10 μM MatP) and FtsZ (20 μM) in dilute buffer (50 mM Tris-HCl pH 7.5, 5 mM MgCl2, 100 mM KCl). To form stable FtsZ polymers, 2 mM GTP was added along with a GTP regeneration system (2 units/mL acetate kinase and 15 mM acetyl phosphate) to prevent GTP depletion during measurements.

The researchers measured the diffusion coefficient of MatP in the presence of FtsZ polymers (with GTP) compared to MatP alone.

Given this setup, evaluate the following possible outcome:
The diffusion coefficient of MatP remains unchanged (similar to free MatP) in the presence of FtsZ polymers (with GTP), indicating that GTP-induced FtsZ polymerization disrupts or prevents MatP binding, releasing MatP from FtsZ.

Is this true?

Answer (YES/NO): NO